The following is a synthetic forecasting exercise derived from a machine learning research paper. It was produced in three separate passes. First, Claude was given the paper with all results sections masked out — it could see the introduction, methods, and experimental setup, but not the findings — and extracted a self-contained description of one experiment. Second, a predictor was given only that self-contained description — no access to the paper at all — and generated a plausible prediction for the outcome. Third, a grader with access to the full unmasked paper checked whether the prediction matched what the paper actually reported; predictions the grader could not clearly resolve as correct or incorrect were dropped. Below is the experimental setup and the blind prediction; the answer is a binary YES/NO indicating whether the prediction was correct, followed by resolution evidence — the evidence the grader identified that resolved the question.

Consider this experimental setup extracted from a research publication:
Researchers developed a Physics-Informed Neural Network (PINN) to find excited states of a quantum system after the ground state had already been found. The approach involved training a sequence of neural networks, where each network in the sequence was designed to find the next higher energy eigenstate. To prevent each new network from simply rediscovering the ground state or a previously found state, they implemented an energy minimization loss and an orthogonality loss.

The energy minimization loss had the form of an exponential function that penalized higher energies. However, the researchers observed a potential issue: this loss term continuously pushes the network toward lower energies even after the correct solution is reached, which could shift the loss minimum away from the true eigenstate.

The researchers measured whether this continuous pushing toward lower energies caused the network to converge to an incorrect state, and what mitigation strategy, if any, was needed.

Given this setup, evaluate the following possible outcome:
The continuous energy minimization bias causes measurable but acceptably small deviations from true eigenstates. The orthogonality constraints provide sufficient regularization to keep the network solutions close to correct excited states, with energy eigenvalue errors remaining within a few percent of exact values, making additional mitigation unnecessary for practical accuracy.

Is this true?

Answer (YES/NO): NO